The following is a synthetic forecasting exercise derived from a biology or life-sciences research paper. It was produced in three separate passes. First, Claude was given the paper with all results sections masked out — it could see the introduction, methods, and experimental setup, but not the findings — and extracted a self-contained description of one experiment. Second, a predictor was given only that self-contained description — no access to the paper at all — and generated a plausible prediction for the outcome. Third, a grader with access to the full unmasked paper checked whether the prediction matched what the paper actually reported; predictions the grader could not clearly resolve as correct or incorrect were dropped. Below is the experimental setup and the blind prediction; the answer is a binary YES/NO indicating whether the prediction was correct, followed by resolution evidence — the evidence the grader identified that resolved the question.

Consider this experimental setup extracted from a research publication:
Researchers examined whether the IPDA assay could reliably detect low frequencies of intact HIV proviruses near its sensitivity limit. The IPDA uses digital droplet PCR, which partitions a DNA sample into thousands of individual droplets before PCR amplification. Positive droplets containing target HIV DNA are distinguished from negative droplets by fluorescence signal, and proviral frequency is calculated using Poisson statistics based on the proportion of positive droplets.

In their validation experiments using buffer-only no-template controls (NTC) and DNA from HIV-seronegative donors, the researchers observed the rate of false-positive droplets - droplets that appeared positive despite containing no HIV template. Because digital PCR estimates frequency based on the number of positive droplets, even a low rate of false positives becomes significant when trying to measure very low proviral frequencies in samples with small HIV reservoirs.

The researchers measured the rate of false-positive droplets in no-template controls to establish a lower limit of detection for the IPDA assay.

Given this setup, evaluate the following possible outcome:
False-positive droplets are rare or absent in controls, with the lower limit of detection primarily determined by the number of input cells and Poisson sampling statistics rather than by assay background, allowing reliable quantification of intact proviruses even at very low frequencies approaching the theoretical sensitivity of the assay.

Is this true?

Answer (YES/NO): NO